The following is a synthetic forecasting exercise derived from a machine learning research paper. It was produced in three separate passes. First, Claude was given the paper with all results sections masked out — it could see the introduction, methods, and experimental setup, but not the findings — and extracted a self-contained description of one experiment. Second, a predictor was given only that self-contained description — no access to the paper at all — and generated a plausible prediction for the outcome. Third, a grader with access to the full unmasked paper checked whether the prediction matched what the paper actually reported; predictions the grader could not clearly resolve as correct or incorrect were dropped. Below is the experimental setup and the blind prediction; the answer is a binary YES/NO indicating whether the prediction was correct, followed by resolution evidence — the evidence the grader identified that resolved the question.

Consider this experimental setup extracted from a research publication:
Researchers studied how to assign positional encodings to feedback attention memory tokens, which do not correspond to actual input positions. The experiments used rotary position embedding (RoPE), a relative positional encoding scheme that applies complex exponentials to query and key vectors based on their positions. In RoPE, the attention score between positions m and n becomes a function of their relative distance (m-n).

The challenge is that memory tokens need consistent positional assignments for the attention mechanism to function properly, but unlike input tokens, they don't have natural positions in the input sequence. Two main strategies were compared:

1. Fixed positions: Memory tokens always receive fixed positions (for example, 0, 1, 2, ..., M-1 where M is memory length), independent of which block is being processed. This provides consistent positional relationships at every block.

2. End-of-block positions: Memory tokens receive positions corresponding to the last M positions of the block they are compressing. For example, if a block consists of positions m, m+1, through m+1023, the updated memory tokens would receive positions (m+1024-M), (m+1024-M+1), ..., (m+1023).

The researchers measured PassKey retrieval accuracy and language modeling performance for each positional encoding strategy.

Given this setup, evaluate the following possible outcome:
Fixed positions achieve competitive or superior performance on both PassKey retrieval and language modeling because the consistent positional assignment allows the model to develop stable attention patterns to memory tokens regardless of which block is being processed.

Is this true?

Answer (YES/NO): NO